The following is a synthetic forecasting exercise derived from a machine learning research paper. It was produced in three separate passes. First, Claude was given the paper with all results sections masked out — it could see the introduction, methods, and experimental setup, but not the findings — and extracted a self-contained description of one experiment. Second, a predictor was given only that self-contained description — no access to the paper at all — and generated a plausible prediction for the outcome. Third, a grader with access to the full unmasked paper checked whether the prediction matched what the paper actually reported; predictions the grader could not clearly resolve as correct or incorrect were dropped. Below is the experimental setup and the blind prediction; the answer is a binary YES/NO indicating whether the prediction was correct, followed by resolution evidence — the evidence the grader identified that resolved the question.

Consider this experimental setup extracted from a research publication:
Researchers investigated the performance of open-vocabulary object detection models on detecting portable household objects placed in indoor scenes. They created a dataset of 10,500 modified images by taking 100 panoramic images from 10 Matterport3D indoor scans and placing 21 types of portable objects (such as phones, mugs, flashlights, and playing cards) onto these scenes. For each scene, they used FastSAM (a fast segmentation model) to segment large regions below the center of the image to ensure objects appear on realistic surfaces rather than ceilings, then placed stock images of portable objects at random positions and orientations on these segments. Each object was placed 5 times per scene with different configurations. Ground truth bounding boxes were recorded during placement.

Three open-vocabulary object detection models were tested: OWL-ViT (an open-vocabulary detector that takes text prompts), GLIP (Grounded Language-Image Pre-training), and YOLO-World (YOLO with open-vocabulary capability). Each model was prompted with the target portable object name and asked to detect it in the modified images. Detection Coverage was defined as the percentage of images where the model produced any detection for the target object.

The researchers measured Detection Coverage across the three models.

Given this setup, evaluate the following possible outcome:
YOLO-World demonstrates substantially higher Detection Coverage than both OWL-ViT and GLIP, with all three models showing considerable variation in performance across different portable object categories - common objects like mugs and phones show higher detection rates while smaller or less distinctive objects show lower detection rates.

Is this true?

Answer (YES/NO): NO